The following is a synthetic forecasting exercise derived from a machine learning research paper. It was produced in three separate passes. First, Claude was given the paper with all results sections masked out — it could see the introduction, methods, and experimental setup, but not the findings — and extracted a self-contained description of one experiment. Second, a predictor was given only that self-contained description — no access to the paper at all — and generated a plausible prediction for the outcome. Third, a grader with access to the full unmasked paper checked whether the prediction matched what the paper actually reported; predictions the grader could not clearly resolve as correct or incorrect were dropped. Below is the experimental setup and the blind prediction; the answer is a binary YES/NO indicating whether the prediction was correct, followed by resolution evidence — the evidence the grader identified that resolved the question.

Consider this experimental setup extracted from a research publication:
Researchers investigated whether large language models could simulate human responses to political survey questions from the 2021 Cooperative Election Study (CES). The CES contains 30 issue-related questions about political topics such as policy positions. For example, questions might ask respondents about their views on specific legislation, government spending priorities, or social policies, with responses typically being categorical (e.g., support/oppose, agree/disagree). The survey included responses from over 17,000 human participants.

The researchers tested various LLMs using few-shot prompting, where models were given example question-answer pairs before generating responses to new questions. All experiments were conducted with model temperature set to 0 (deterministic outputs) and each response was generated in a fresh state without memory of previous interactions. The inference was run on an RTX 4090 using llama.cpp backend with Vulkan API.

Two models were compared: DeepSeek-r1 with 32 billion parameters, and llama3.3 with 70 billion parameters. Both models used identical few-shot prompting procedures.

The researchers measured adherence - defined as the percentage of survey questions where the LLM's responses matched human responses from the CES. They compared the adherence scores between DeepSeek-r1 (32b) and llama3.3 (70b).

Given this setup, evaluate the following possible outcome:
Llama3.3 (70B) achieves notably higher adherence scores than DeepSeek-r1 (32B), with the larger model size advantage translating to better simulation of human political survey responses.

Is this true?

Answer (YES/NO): NO